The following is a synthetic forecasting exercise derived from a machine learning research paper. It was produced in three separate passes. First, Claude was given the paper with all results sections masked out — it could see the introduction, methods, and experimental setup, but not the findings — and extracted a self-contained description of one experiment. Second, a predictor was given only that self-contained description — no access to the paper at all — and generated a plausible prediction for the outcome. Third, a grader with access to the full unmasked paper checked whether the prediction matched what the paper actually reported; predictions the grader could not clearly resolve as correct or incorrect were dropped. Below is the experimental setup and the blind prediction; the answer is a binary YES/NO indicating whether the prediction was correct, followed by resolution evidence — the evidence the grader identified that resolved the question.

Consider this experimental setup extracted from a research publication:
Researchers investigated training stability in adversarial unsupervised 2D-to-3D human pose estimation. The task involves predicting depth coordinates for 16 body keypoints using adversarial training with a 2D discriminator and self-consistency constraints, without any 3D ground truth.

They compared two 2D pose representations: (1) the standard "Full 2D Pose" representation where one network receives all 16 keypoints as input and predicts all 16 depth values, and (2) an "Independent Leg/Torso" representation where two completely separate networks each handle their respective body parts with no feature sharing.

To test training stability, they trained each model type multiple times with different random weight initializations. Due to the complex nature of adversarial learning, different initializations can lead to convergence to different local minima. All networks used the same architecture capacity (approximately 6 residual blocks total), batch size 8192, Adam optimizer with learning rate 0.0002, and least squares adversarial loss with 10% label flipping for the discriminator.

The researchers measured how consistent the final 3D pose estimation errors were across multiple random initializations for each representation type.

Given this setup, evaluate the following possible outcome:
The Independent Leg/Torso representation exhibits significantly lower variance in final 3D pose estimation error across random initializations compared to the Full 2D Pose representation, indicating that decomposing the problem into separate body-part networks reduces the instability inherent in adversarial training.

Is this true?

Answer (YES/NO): YES